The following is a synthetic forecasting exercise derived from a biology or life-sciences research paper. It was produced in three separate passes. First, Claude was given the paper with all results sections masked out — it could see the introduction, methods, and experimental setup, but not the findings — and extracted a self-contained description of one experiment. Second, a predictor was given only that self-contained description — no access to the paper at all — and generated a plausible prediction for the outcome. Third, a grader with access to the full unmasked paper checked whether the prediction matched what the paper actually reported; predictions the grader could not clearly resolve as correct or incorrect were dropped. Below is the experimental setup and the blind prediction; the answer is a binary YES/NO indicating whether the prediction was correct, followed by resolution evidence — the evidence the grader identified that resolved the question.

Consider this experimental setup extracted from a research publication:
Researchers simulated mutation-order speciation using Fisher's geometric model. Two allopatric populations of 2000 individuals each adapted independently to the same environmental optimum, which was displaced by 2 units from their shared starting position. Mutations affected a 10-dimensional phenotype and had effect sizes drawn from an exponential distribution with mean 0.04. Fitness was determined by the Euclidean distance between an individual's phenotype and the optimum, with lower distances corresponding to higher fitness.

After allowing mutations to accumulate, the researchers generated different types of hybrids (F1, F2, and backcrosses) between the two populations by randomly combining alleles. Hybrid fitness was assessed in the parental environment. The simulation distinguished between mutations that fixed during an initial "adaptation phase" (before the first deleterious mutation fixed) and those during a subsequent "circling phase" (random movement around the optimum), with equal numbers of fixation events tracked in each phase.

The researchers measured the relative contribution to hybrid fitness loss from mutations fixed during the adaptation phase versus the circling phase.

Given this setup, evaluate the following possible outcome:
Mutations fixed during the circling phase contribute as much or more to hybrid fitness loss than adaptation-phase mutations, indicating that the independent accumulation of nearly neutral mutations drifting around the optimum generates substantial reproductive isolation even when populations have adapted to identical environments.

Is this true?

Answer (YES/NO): NO